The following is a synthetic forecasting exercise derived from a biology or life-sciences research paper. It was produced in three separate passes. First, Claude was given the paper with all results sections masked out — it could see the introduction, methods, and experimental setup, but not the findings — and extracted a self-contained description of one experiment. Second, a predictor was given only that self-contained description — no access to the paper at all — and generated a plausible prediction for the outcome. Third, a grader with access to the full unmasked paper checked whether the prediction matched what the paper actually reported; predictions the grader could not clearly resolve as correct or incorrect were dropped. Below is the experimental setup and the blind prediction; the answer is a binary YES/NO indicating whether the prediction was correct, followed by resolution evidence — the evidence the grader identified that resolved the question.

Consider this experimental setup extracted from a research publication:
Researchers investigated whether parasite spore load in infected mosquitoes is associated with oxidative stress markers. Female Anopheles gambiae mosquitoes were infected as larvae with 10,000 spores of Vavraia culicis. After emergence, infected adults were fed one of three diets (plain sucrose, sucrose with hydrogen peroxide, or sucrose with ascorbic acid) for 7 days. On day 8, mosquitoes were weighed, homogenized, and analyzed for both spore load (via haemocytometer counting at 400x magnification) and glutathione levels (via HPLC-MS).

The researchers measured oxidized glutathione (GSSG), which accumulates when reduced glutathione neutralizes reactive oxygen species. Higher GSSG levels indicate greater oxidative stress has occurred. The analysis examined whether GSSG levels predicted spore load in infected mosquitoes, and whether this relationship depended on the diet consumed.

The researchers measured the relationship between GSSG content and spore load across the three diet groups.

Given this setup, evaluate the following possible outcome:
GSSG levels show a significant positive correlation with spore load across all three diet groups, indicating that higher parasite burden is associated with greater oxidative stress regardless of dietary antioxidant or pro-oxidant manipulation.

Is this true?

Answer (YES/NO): NO